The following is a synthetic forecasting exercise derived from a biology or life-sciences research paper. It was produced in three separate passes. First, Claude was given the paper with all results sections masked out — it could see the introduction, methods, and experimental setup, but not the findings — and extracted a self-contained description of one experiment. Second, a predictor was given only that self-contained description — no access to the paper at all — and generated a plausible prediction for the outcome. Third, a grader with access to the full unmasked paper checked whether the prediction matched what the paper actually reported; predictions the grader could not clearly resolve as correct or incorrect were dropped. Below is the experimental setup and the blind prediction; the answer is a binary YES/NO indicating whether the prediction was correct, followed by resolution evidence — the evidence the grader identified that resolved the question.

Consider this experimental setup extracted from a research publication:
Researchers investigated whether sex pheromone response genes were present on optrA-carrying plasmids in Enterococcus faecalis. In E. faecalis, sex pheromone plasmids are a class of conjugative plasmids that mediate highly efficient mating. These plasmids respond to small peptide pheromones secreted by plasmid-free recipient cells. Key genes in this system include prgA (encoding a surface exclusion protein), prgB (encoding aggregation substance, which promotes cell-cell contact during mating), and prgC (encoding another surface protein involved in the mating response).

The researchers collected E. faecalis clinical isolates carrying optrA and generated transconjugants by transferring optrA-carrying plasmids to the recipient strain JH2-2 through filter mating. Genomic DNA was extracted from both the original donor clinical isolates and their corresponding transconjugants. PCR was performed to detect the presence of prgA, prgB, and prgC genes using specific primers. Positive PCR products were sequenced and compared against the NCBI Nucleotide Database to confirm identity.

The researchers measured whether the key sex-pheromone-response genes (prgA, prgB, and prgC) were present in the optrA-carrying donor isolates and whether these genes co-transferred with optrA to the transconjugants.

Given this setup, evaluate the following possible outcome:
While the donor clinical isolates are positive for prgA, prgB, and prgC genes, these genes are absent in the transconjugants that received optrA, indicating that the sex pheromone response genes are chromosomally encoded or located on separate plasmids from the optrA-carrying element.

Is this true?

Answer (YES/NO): NO